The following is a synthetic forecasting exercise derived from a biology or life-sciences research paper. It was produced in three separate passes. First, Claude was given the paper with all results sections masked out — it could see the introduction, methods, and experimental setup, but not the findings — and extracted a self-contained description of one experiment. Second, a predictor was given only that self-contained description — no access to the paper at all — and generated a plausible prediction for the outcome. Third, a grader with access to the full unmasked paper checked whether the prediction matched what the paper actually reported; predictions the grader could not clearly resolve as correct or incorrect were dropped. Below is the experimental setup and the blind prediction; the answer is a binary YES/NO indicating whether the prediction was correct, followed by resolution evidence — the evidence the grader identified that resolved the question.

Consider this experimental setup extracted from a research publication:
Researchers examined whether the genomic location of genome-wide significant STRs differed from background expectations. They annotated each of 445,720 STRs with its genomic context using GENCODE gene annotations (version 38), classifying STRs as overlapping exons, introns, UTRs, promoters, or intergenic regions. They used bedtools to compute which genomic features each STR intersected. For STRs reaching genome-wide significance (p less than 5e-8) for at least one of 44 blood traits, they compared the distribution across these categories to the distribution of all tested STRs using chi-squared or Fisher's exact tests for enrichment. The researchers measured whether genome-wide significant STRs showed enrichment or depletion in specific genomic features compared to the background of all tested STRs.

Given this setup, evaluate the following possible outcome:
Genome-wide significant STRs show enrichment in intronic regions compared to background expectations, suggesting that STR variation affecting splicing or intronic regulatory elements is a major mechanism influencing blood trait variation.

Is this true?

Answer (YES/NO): NO